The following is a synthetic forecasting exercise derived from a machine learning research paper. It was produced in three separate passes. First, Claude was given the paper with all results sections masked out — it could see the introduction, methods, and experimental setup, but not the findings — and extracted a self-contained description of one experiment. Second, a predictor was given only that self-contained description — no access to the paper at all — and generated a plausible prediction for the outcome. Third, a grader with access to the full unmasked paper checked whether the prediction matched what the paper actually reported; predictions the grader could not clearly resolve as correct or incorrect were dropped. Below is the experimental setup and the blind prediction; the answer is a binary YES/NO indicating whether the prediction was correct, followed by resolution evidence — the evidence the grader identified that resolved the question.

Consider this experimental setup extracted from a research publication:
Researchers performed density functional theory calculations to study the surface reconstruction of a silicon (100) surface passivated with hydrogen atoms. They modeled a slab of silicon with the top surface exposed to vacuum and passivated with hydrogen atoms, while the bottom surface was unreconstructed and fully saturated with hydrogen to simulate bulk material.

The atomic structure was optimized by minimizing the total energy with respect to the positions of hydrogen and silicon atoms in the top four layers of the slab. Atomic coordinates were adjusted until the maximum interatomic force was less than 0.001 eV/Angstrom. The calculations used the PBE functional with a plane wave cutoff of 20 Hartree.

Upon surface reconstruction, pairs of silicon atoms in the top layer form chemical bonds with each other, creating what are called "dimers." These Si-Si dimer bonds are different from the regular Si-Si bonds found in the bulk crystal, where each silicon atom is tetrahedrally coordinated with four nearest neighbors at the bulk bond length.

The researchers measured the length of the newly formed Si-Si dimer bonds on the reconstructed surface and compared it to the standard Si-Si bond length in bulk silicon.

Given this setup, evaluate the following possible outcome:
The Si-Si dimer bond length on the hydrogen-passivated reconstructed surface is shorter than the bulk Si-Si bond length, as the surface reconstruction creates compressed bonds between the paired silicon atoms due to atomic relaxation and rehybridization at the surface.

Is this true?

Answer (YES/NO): NO